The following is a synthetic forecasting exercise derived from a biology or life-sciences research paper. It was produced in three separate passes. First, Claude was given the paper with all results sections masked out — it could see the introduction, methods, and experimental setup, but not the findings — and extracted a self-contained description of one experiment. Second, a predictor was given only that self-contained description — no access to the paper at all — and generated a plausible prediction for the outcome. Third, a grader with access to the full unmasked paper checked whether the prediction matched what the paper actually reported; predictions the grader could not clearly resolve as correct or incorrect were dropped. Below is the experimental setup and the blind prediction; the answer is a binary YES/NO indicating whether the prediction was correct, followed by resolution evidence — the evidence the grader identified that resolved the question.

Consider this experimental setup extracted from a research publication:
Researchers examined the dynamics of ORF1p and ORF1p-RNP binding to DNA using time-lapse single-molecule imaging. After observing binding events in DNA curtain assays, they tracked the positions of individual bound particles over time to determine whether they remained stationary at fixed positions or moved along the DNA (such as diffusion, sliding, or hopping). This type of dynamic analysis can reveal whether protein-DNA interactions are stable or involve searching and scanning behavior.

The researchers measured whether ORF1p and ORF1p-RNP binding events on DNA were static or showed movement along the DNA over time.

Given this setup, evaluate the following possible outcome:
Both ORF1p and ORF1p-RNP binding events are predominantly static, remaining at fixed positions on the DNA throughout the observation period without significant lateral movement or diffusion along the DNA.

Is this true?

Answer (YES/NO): YES